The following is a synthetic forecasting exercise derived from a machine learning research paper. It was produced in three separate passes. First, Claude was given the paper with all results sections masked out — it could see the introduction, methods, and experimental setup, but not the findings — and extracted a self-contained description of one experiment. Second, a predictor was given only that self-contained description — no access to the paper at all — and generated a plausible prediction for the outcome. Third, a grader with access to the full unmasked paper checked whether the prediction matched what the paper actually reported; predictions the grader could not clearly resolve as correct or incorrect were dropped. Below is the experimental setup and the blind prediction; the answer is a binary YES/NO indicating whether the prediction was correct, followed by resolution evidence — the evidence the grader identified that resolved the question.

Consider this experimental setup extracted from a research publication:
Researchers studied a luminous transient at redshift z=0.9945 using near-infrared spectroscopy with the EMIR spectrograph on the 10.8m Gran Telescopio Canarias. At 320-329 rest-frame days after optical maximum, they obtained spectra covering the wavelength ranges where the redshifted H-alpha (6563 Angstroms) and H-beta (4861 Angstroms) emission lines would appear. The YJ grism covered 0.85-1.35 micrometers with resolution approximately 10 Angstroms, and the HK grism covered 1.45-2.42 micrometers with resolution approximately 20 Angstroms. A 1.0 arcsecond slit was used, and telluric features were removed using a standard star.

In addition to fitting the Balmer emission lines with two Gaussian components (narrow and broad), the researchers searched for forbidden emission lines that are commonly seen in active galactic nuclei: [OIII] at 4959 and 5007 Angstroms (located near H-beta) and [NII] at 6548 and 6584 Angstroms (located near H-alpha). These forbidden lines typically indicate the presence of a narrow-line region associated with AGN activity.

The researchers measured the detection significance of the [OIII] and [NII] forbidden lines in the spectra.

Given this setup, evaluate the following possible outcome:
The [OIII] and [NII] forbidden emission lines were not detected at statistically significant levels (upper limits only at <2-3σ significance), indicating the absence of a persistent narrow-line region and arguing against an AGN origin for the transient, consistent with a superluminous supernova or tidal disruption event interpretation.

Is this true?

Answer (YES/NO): NO